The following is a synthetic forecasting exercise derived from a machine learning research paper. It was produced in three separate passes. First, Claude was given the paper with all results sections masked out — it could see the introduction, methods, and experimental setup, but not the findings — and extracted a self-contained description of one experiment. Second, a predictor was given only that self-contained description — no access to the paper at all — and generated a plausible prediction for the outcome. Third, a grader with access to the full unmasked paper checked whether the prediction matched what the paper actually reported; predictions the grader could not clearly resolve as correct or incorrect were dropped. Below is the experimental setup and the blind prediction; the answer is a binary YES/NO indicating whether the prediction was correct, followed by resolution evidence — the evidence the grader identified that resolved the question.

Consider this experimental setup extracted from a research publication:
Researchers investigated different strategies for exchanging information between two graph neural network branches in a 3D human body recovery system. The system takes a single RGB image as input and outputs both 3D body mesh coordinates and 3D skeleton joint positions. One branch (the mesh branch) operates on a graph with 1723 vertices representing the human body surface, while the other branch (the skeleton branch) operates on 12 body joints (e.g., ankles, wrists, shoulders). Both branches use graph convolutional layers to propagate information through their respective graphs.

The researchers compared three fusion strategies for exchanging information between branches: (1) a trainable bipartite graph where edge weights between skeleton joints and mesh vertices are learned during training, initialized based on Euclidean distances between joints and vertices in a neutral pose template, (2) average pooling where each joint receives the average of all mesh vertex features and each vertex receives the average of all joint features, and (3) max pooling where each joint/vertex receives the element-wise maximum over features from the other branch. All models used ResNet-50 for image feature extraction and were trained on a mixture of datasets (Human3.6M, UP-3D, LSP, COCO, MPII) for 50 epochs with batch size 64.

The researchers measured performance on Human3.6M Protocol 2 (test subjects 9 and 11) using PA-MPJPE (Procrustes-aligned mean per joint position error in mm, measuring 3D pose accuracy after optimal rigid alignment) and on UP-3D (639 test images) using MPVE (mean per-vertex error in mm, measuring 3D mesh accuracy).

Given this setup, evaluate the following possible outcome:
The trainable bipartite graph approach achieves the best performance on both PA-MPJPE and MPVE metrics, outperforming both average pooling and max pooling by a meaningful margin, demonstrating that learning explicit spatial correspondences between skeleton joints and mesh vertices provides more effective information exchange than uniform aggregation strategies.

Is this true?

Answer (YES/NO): YES